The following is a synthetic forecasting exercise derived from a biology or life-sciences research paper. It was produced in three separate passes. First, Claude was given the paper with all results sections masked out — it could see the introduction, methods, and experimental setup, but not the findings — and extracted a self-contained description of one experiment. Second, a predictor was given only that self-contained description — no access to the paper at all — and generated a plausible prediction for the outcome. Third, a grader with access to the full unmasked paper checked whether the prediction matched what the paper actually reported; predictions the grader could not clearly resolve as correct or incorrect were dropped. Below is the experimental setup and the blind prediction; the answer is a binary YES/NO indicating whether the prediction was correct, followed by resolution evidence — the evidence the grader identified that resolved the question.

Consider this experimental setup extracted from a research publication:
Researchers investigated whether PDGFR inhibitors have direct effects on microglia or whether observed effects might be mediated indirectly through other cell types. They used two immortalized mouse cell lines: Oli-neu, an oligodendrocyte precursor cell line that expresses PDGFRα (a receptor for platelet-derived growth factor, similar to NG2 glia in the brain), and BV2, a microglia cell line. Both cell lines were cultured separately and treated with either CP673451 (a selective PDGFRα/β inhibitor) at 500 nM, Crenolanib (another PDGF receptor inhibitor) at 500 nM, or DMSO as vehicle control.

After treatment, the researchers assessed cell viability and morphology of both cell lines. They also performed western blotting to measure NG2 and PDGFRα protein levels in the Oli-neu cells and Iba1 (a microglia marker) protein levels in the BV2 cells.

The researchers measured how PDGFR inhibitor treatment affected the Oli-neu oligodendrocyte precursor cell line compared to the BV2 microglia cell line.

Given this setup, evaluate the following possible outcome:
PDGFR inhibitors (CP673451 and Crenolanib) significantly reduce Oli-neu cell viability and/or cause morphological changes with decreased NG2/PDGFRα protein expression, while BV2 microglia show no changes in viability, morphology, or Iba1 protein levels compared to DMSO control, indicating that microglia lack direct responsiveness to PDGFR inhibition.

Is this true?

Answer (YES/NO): NO